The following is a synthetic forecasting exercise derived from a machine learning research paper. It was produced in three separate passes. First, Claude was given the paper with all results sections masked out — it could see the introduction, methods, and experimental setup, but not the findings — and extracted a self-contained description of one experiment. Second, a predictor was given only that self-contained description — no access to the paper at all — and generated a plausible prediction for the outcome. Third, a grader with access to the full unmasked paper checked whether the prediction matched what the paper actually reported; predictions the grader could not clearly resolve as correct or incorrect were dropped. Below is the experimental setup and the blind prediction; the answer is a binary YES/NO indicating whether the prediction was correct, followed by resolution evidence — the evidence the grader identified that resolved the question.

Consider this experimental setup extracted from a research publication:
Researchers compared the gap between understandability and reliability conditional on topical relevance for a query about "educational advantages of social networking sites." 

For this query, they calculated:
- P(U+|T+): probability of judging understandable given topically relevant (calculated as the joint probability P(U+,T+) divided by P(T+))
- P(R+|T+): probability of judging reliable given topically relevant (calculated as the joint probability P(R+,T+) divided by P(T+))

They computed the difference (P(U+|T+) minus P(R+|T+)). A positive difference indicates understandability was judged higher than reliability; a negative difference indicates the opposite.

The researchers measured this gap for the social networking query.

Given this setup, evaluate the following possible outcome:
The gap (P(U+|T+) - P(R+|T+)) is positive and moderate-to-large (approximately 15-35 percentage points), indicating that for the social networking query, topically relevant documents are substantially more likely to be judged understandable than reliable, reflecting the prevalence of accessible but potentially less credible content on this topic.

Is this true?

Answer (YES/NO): YES